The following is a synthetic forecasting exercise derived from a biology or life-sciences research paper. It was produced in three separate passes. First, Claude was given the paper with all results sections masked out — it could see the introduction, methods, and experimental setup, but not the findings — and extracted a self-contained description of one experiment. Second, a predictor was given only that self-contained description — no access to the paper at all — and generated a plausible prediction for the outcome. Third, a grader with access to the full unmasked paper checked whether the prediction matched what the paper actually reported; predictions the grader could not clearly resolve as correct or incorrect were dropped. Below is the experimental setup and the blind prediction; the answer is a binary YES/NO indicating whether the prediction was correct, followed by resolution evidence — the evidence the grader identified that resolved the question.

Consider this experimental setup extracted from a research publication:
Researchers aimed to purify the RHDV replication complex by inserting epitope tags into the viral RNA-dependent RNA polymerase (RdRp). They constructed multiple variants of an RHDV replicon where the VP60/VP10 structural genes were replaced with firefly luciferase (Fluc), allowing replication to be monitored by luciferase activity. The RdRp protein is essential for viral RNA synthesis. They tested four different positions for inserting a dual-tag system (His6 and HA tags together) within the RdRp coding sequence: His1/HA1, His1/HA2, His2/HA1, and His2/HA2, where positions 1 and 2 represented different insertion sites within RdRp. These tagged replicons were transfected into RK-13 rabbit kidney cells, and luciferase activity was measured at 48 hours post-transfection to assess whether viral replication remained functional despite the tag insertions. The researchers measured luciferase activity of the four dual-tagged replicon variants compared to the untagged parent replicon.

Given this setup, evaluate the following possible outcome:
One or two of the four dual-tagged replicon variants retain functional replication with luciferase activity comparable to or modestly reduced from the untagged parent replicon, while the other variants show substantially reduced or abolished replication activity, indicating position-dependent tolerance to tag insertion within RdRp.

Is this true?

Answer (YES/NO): YES